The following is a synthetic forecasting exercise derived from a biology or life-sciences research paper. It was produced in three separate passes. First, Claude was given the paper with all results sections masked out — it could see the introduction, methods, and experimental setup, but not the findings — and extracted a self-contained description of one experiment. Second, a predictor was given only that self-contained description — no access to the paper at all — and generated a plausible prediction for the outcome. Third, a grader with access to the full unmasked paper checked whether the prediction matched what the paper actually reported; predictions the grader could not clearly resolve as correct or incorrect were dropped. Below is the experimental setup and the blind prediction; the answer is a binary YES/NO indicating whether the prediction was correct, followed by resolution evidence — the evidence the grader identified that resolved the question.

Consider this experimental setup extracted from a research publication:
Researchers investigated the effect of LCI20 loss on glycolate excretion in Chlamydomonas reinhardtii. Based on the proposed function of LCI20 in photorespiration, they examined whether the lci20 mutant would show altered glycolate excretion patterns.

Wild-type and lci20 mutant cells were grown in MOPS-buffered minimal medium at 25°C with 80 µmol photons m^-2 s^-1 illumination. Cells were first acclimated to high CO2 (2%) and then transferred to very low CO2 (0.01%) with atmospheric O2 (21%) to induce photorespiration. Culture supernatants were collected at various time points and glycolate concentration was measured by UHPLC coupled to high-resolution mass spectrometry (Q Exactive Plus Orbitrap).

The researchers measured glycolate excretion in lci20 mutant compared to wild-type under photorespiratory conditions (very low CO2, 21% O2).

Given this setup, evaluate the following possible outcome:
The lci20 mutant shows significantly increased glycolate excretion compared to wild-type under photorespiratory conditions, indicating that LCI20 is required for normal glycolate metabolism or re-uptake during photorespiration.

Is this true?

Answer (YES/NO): YES